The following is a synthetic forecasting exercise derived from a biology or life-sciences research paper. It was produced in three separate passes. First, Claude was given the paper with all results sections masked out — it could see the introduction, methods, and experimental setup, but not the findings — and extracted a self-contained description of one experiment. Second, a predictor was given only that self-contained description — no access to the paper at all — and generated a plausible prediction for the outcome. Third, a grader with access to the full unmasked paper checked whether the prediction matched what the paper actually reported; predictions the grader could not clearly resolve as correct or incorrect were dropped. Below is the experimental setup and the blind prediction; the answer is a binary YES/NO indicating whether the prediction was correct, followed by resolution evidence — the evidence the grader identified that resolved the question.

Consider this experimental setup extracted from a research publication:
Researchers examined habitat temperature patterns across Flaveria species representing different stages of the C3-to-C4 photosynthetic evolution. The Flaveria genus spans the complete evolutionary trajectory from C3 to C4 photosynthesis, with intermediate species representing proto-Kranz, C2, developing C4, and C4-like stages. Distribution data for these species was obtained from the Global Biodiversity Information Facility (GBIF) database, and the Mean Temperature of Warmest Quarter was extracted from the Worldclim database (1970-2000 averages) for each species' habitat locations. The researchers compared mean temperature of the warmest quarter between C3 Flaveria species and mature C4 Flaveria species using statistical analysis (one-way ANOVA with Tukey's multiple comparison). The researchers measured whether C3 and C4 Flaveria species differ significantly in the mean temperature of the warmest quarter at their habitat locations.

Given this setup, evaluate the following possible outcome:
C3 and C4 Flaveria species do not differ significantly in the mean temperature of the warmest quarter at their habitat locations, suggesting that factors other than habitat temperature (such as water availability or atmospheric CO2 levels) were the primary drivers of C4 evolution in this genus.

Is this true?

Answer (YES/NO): YES